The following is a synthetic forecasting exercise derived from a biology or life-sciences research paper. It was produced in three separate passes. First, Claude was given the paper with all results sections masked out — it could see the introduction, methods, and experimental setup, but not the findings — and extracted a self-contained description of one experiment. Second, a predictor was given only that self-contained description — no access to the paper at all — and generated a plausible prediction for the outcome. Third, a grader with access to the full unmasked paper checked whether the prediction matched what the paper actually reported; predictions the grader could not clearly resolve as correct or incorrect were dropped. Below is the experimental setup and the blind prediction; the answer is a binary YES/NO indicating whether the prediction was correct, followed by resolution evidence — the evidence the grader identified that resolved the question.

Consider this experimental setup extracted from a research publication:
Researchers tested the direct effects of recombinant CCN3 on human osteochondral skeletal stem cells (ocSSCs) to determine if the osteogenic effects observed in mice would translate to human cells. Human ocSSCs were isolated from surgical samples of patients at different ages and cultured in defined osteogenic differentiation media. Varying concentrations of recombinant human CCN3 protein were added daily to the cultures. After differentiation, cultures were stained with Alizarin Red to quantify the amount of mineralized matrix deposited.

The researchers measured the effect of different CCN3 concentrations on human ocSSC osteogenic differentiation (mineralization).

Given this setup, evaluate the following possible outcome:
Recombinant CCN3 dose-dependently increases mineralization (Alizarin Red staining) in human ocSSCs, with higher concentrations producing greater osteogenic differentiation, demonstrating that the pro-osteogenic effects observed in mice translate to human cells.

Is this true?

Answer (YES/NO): NO